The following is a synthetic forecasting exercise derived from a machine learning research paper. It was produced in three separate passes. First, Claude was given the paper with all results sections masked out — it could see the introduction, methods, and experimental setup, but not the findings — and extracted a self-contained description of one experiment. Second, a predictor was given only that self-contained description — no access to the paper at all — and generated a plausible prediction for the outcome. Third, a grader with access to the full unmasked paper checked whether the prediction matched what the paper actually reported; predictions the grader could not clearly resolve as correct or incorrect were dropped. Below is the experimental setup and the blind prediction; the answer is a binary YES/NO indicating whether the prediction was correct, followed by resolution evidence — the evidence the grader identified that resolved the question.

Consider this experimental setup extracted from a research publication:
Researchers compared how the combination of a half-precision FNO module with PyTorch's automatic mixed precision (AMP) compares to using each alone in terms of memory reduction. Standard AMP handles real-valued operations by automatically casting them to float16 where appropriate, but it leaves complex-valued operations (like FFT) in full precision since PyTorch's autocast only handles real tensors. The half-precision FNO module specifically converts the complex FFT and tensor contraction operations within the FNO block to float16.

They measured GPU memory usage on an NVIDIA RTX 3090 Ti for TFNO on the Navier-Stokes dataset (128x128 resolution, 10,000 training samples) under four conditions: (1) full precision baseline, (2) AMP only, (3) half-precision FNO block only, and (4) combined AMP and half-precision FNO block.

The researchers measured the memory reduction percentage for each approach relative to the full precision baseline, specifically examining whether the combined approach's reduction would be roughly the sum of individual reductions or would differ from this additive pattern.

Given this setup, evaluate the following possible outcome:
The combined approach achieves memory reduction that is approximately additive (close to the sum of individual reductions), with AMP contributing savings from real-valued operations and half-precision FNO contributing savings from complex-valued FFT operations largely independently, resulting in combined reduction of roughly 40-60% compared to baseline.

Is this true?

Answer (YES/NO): NO